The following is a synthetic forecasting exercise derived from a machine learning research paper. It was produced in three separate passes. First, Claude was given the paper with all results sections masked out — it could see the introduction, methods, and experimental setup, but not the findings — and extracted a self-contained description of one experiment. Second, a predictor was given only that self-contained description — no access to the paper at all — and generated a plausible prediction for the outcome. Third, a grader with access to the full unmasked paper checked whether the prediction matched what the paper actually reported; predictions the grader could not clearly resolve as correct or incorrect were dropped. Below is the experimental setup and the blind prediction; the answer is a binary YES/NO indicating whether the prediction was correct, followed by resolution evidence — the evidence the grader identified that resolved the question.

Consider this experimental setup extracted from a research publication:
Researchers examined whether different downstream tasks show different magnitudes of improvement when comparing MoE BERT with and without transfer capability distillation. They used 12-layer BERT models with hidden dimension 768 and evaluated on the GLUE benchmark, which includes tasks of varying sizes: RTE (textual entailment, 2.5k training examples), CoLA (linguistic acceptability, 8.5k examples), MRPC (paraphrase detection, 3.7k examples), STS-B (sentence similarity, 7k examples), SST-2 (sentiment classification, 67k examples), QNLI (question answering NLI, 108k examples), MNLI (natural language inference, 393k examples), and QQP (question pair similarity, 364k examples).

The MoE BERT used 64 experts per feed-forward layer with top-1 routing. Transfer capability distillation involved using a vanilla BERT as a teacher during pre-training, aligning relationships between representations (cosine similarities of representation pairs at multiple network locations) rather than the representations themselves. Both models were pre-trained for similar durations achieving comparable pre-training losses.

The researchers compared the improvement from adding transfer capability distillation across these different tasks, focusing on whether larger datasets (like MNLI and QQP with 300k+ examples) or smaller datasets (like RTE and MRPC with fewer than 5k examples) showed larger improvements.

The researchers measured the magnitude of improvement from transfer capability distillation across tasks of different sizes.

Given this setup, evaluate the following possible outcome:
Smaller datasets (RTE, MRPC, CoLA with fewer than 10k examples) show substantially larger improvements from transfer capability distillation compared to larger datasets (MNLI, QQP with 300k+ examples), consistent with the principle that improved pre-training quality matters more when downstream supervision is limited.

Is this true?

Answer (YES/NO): YES